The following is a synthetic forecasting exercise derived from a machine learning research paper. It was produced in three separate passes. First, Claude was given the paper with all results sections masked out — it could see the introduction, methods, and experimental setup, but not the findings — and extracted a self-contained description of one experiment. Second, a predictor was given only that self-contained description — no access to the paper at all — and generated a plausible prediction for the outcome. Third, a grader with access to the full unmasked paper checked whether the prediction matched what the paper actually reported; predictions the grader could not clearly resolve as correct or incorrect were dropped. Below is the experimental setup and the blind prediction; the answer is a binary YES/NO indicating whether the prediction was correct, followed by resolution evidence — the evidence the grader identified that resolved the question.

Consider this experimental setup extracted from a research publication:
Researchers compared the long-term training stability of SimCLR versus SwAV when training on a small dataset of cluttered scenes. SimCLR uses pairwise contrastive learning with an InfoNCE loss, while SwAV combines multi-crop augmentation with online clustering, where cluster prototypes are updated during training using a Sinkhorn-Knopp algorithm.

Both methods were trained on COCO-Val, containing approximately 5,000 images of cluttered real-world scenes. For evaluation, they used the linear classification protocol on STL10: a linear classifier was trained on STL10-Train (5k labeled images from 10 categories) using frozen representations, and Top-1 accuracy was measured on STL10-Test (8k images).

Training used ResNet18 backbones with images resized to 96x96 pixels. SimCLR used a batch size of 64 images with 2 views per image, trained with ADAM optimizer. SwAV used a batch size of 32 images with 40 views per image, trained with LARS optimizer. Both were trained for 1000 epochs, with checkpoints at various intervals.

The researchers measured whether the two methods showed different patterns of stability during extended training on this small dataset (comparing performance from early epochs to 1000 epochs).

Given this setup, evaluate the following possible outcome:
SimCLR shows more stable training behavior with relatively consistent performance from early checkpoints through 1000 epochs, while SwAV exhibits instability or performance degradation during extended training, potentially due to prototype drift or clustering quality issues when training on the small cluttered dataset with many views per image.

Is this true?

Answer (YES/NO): YES